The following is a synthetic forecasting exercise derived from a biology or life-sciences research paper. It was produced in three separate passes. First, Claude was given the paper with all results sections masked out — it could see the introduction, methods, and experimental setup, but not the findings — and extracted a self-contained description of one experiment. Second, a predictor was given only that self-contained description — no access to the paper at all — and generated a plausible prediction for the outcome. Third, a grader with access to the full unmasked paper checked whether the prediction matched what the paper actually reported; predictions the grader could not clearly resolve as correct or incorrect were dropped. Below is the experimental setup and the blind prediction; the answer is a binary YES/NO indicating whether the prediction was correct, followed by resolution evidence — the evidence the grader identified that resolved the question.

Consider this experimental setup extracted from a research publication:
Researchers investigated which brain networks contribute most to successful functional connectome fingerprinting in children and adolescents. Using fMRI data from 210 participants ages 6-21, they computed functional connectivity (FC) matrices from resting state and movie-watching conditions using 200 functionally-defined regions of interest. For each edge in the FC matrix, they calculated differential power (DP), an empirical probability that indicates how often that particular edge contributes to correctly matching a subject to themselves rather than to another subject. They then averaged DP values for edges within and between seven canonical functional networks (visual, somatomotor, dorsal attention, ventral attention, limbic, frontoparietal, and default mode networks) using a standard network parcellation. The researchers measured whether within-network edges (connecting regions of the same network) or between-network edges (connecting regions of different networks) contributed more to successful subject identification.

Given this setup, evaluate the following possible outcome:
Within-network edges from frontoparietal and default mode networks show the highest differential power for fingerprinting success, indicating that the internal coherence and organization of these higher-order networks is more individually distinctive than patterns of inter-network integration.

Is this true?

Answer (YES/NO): NO